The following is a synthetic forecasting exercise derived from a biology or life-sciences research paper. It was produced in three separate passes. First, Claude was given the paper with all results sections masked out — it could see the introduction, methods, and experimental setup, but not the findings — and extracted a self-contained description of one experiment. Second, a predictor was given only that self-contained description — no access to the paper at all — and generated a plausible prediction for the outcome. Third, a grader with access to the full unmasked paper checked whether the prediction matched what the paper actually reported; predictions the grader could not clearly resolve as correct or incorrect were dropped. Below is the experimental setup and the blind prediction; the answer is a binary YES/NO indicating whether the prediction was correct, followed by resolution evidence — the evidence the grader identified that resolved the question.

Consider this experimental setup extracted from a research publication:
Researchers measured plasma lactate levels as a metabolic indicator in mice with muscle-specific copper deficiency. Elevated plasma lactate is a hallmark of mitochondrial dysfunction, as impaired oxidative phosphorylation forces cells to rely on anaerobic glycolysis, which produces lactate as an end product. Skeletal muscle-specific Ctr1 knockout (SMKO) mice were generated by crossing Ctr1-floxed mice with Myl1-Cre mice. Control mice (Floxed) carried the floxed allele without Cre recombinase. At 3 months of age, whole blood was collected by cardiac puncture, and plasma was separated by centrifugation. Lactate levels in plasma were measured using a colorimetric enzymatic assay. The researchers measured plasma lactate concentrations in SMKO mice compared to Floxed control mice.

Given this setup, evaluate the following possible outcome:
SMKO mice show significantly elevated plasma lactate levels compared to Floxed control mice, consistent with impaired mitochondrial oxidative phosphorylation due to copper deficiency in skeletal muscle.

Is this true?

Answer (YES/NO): YES